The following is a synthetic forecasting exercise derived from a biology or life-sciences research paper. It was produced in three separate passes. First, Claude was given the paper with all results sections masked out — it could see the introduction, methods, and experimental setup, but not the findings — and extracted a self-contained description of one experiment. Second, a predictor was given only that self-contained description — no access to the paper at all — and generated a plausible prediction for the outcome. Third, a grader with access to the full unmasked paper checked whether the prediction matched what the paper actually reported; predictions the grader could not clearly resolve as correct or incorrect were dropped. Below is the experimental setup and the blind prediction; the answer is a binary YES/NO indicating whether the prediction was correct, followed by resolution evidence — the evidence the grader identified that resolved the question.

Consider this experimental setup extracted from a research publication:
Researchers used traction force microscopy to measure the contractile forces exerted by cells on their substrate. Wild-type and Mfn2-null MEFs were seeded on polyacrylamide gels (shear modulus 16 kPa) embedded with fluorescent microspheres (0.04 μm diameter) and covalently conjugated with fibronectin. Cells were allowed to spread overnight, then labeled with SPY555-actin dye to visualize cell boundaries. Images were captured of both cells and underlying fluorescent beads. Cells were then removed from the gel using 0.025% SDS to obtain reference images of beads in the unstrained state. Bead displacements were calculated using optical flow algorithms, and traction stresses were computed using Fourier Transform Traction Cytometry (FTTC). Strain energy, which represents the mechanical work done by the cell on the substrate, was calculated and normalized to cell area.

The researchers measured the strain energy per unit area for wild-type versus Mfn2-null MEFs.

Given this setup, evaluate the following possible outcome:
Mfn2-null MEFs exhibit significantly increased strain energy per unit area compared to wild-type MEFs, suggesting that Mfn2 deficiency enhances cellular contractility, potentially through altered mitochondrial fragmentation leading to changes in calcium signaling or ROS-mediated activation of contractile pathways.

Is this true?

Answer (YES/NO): YES